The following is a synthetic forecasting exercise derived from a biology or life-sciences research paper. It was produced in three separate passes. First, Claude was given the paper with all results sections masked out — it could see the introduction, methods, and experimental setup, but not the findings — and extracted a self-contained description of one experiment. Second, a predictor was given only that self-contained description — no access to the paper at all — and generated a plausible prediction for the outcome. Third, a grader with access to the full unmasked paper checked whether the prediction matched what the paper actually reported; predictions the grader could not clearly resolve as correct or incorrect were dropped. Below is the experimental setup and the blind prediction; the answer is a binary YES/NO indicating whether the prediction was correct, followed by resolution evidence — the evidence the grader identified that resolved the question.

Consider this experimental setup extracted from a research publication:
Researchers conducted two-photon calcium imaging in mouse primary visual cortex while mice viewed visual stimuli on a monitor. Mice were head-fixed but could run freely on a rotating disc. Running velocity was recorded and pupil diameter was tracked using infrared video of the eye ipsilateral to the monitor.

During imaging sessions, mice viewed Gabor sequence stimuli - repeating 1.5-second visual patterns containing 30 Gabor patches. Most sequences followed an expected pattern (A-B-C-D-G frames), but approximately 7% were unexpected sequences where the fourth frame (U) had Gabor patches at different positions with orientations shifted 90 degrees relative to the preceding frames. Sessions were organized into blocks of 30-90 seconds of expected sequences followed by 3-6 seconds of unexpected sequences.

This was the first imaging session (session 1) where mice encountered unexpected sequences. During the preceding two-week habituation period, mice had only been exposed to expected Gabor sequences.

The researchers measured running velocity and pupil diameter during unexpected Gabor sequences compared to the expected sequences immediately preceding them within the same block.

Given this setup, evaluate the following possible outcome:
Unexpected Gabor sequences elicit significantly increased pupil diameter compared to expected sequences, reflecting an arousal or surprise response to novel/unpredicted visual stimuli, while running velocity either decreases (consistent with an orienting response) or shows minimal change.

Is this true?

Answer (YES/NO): NO